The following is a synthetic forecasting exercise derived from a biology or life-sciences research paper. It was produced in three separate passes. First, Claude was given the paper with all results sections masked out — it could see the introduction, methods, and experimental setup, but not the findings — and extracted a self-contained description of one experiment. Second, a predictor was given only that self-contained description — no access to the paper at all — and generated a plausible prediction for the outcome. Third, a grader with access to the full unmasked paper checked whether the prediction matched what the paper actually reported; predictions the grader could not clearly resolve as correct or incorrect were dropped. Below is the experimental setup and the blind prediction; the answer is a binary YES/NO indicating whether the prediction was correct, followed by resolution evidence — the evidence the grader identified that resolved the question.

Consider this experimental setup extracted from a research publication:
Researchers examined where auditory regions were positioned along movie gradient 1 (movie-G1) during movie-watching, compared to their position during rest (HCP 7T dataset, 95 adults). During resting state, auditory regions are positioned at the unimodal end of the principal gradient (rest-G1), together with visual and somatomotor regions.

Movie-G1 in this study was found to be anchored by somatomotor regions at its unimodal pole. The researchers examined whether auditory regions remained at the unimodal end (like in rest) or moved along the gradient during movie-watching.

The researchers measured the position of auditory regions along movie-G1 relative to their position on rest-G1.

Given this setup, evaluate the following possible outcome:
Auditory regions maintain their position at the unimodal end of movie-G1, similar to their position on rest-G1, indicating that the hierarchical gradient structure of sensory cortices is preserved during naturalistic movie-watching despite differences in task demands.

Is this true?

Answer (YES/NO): NO